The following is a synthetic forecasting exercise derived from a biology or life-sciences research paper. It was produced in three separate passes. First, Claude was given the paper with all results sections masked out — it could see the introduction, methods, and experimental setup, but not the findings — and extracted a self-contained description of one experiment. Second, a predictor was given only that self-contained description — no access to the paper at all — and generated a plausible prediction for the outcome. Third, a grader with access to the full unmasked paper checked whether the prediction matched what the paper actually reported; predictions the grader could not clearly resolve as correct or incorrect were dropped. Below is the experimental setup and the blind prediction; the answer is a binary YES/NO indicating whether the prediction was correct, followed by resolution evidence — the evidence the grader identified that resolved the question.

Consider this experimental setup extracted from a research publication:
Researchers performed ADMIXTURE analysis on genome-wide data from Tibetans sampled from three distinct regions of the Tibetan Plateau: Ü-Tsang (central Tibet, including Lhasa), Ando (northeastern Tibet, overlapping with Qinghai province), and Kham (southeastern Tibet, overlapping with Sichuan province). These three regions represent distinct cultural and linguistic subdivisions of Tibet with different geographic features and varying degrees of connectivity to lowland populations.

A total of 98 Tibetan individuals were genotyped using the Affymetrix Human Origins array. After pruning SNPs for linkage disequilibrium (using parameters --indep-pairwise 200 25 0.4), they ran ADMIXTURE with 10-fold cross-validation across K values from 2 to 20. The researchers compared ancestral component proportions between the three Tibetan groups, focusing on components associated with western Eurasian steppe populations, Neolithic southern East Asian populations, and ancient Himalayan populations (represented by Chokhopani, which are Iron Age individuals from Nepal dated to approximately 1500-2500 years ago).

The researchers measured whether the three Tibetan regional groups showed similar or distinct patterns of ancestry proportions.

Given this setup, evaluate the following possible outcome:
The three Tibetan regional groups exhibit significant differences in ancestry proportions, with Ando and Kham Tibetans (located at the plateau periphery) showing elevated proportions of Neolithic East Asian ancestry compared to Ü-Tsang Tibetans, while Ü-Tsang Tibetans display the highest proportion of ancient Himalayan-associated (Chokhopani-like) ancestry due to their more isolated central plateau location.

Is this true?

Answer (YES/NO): NO